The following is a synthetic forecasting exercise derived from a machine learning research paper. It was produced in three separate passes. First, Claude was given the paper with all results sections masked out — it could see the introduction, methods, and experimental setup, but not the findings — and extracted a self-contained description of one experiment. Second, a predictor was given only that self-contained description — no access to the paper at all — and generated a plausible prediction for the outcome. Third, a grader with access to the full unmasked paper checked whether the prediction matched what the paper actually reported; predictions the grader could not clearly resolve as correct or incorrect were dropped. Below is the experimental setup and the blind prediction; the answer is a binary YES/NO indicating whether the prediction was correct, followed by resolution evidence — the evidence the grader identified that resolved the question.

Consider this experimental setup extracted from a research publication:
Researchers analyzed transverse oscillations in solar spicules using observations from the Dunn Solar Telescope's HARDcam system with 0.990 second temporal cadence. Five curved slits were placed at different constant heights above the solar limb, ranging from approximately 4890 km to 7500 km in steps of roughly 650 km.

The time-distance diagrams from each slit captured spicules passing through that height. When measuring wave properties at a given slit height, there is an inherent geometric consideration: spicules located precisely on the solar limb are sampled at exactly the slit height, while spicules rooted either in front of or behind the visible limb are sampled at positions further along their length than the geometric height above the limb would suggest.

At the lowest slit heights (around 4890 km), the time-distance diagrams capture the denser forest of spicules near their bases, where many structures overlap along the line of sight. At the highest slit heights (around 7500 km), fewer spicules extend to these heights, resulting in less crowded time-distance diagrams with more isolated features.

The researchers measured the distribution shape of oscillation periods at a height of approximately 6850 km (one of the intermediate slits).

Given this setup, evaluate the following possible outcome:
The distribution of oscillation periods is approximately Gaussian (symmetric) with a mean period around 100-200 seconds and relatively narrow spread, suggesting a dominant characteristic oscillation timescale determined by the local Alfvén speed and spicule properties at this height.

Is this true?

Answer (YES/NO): NO